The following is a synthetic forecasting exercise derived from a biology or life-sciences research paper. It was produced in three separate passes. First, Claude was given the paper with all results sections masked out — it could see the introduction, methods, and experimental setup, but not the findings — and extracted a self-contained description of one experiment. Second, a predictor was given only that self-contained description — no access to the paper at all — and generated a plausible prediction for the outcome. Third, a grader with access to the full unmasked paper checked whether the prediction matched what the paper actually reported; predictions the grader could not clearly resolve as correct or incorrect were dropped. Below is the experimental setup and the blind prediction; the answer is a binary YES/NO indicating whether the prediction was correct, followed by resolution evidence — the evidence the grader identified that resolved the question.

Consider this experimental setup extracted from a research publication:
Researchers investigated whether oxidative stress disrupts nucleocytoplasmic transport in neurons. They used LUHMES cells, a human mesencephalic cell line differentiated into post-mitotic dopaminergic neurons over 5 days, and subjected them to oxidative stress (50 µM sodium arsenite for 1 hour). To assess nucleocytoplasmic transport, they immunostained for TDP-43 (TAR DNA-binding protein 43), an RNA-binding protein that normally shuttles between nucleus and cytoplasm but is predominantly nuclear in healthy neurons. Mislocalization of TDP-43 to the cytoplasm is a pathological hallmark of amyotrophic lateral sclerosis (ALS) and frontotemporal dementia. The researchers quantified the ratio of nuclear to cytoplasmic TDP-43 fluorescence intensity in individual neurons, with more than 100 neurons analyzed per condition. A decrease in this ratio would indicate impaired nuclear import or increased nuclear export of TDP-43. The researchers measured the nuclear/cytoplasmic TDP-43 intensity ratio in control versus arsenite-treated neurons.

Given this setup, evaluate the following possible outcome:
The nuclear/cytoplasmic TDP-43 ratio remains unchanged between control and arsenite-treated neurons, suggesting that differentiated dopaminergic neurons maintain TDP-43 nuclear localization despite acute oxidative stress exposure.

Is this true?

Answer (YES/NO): NO